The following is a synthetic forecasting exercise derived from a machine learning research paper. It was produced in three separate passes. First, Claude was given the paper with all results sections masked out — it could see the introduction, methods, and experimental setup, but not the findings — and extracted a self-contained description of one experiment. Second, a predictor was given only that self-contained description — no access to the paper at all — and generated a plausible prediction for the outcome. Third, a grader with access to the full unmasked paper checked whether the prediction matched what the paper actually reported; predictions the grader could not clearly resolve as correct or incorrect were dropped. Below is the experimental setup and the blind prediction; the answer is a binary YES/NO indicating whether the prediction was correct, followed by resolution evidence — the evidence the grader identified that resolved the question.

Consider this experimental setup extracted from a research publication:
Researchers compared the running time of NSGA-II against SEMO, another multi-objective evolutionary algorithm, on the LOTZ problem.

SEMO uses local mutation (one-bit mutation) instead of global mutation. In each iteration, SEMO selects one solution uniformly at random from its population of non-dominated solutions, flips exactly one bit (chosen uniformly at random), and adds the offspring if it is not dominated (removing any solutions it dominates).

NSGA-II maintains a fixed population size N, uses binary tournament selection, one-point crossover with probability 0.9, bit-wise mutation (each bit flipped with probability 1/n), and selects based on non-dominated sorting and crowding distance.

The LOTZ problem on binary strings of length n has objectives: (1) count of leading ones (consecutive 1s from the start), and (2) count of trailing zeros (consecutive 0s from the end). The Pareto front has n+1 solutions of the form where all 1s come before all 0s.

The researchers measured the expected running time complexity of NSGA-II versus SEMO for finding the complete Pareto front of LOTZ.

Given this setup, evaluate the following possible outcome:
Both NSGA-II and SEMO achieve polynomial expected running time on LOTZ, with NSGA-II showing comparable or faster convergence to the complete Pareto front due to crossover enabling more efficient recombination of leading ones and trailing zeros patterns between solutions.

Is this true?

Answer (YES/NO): NO